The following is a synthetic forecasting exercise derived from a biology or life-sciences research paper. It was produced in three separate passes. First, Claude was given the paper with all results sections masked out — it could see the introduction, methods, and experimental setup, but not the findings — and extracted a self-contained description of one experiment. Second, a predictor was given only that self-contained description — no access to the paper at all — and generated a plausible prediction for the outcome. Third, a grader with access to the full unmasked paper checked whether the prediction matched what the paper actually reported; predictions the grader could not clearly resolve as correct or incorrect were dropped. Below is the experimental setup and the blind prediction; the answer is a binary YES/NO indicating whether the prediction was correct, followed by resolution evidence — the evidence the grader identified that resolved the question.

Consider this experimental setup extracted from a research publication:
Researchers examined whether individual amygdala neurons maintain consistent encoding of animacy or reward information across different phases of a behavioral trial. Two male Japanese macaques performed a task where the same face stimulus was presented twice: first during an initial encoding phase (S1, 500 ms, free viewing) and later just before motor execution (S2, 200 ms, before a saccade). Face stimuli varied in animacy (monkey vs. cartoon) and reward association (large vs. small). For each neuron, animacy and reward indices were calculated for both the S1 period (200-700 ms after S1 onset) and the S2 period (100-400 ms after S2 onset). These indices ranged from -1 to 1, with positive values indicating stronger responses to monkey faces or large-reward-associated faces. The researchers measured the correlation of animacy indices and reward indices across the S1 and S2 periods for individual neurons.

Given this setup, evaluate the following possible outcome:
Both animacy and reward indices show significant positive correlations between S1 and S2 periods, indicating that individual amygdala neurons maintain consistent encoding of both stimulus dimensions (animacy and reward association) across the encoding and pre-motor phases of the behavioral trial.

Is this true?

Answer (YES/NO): YES